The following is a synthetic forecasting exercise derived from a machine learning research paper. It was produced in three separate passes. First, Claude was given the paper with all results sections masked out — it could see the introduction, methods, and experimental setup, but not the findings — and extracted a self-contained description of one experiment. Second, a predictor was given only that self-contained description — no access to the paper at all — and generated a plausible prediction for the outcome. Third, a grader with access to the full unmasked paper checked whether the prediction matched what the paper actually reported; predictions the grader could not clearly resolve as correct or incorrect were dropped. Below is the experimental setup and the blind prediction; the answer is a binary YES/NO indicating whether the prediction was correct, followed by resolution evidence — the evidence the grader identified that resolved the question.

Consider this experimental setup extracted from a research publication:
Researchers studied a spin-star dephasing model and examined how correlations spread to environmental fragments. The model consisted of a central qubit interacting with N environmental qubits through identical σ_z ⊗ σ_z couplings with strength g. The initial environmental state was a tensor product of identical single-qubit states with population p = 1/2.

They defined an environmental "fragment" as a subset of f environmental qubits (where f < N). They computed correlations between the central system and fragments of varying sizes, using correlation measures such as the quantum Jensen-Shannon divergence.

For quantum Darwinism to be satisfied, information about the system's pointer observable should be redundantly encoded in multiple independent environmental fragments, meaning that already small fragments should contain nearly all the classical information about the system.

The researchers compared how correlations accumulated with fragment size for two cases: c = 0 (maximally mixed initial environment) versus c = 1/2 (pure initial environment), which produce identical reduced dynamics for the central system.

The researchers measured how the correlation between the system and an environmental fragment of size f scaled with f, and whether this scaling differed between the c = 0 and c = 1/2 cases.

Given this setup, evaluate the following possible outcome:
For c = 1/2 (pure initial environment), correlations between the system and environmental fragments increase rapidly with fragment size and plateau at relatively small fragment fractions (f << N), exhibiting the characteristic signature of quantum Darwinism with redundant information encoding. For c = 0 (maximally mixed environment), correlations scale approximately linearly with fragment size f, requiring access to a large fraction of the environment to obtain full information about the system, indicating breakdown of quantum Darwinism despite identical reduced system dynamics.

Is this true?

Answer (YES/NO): NO